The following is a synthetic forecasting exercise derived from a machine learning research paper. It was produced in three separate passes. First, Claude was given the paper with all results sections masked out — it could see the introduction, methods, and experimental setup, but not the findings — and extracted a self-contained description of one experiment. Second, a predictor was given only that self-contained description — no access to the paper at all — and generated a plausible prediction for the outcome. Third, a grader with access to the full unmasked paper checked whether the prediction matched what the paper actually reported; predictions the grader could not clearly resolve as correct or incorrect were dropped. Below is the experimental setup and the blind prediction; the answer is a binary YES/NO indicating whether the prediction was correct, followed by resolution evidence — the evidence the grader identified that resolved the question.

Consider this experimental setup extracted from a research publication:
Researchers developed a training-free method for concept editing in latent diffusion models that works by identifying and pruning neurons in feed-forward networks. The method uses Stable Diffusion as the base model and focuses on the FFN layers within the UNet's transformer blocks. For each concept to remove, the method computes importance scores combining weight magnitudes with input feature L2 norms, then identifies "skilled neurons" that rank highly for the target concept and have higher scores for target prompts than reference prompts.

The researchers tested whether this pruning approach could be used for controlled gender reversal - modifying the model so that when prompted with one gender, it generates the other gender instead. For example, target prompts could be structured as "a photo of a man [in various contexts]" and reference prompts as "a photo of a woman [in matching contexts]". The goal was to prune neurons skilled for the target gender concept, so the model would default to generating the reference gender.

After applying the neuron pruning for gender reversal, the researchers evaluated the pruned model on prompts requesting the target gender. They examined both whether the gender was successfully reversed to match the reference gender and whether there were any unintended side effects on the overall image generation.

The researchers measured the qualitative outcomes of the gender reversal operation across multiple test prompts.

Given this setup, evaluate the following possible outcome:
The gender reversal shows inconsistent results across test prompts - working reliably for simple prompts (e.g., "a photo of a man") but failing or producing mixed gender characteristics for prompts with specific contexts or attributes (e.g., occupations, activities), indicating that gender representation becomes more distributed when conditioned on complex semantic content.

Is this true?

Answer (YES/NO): NO